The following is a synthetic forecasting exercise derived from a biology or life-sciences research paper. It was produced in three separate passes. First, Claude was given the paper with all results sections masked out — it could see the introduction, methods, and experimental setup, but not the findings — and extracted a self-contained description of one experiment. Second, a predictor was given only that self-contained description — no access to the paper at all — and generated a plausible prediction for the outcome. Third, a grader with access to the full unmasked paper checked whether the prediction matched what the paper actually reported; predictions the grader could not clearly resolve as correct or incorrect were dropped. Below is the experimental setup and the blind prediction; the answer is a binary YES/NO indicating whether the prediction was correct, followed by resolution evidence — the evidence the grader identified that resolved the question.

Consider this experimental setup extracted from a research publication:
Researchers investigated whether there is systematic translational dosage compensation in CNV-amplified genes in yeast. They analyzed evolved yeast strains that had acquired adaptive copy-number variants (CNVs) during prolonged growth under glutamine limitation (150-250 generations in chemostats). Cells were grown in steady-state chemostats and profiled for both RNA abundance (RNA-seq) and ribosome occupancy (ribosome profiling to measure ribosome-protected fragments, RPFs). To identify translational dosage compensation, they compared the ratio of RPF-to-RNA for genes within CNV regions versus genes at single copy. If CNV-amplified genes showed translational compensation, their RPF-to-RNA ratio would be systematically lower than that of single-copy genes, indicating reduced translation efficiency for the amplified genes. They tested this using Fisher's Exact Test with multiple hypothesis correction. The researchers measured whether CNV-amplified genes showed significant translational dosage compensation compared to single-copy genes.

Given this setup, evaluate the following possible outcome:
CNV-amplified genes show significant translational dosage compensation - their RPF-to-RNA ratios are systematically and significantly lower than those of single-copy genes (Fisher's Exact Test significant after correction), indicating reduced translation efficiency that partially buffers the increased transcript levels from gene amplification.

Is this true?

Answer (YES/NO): NO